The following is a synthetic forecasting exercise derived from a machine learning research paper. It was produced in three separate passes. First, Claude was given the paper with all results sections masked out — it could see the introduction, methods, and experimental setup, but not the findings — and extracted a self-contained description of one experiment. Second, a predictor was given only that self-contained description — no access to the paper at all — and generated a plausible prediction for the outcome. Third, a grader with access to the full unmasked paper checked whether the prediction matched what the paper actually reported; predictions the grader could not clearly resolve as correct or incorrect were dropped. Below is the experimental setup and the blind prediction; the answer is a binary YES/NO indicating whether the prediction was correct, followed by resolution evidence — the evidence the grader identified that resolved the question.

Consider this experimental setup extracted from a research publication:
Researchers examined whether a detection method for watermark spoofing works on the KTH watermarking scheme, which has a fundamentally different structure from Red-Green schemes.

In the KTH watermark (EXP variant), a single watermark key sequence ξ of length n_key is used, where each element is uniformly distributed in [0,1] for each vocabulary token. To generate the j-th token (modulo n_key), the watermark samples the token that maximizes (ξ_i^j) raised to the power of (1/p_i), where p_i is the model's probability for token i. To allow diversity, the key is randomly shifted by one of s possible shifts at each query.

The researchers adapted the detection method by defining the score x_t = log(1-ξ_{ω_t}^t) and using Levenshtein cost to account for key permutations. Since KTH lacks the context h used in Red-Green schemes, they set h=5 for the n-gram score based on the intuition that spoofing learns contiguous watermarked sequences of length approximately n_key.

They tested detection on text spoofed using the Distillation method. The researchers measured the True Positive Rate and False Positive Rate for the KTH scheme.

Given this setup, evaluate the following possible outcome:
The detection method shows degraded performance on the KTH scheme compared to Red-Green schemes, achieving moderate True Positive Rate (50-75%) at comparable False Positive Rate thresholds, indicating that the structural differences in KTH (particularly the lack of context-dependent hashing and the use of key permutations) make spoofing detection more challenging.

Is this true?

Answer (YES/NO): NO